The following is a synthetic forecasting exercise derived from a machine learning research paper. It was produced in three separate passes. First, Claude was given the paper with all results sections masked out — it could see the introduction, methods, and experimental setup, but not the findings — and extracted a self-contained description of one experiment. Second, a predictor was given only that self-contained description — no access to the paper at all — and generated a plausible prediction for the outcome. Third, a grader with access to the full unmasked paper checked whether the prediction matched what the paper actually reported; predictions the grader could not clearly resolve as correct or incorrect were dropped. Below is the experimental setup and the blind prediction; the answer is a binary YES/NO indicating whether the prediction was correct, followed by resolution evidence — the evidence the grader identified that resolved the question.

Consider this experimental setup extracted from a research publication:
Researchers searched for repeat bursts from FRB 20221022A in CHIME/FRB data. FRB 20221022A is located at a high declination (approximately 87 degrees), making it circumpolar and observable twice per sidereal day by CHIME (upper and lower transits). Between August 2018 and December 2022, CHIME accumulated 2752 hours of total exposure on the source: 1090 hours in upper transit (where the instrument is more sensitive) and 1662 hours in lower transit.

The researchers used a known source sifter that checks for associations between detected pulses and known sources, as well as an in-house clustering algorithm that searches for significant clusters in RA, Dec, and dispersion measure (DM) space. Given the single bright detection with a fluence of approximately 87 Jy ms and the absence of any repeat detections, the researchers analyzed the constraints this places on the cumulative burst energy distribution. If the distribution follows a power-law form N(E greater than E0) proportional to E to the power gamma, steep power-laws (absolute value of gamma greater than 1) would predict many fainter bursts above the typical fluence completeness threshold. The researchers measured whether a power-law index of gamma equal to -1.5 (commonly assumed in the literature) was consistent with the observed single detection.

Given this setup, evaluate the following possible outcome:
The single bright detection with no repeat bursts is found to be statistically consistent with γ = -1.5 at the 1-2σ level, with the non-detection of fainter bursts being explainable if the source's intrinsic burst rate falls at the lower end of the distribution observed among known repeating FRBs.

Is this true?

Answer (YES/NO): NO